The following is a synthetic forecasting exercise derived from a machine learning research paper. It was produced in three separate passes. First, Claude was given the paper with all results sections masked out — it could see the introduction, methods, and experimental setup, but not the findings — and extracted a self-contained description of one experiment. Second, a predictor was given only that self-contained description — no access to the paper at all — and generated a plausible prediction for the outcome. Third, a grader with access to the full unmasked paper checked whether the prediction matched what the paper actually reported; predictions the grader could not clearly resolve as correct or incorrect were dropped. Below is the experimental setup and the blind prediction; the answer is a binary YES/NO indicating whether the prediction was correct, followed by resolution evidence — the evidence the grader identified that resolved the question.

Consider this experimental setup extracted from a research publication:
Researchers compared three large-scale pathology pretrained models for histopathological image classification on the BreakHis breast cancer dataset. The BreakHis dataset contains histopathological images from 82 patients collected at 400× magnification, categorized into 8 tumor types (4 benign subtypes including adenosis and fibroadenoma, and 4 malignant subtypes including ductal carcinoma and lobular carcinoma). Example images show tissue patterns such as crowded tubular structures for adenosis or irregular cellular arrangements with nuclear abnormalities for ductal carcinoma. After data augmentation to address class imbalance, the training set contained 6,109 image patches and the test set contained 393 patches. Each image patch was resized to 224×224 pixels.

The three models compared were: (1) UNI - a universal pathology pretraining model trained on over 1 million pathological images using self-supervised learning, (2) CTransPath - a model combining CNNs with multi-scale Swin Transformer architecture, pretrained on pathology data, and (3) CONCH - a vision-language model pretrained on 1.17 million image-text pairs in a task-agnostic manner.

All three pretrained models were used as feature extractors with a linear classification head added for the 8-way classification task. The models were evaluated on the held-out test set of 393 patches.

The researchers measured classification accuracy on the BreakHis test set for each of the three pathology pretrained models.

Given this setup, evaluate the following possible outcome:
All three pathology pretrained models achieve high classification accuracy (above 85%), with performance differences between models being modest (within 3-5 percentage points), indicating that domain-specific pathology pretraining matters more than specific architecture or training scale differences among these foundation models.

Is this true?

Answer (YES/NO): NO